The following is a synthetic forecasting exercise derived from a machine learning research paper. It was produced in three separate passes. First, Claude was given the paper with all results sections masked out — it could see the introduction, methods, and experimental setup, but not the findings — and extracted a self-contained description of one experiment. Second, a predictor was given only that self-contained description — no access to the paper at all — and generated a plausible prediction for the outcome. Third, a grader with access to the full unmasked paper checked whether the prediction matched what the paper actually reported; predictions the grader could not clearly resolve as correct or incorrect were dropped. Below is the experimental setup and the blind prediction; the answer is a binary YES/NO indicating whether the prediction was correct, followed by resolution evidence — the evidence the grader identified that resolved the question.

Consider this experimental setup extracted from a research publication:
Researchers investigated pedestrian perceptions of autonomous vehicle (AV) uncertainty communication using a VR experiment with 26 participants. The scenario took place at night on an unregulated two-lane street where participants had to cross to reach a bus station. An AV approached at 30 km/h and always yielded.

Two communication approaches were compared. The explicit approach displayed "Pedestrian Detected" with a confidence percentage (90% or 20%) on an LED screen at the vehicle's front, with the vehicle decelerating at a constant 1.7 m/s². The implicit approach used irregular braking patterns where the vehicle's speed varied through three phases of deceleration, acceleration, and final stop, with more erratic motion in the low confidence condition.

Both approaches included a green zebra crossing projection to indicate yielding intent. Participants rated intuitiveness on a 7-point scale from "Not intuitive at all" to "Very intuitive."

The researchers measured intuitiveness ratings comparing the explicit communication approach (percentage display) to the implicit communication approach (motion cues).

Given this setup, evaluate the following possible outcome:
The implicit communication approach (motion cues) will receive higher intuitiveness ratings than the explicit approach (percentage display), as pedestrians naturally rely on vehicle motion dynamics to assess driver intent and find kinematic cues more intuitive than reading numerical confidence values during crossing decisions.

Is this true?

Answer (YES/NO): NO